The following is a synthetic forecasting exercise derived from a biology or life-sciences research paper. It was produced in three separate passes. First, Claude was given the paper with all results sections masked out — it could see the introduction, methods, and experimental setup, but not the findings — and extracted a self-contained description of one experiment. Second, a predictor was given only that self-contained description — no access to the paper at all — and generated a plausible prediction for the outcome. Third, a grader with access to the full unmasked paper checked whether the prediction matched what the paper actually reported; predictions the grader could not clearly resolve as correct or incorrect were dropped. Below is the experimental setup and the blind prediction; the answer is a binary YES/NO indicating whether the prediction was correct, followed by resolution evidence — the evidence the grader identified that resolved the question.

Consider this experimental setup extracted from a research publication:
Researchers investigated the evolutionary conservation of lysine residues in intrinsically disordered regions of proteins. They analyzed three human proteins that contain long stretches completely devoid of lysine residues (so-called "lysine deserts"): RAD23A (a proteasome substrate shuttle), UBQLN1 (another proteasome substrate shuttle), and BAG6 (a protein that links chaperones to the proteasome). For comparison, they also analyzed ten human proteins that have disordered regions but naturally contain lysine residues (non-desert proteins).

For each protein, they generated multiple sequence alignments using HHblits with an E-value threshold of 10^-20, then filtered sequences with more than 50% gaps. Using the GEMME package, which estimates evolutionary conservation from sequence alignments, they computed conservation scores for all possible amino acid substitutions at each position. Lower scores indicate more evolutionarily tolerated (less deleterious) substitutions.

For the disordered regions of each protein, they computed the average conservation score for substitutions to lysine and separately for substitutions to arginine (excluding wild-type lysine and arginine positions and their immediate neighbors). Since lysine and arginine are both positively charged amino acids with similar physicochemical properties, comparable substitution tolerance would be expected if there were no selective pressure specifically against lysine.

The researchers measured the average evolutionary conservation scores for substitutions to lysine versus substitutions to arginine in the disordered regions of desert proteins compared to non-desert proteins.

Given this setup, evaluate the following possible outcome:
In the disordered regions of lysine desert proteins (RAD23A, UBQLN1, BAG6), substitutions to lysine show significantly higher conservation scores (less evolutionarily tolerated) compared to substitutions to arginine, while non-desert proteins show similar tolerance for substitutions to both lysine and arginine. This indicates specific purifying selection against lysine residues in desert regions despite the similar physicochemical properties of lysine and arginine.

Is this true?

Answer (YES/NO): YES